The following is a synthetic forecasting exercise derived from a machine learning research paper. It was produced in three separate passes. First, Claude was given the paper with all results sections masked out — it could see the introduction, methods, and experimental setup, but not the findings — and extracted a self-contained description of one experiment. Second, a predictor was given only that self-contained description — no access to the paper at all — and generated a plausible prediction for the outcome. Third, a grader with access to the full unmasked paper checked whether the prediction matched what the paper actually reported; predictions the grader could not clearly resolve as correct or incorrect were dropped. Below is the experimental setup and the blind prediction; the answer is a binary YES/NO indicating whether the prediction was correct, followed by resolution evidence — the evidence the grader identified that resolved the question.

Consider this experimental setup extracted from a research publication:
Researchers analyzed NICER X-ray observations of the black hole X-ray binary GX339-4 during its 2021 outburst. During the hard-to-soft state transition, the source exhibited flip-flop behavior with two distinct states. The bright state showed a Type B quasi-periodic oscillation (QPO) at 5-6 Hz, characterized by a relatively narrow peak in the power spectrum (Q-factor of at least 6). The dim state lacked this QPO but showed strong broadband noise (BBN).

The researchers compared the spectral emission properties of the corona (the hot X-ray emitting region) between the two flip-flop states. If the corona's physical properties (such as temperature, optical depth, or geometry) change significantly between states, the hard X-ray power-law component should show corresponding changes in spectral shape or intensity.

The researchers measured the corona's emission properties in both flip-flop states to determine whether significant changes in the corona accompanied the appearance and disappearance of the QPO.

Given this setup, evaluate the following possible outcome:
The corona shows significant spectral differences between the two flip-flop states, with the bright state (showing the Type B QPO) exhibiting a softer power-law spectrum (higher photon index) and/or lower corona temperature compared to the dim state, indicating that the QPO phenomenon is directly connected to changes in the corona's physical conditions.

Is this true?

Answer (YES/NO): NO